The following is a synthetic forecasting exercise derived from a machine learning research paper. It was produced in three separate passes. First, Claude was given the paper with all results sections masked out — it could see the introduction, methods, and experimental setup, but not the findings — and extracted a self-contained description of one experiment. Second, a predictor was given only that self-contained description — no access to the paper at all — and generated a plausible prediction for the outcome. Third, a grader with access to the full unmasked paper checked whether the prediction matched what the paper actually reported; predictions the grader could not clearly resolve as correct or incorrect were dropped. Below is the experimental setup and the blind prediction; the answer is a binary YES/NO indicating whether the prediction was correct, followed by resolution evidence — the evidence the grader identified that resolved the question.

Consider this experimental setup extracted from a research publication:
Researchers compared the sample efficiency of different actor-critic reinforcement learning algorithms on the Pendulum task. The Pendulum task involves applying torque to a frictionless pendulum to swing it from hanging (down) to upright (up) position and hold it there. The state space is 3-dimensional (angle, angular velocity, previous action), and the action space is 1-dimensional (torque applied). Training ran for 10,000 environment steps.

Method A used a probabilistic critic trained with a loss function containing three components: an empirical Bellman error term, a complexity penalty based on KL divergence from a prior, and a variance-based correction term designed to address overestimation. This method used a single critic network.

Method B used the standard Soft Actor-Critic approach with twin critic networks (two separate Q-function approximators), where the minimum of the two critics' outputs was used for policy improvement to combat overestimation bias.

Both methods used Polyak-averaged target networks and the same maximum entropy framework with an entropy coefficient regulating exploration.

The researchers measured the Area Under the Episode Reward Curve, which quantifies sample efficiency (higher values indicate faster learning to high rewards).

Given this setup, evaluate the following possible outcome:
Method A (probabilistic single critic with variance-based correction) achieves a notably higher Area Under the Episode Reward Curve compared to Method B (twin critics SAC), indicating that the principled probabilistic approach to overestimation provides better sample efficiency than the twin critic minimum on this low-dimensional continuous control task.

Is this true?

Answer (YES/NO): NO